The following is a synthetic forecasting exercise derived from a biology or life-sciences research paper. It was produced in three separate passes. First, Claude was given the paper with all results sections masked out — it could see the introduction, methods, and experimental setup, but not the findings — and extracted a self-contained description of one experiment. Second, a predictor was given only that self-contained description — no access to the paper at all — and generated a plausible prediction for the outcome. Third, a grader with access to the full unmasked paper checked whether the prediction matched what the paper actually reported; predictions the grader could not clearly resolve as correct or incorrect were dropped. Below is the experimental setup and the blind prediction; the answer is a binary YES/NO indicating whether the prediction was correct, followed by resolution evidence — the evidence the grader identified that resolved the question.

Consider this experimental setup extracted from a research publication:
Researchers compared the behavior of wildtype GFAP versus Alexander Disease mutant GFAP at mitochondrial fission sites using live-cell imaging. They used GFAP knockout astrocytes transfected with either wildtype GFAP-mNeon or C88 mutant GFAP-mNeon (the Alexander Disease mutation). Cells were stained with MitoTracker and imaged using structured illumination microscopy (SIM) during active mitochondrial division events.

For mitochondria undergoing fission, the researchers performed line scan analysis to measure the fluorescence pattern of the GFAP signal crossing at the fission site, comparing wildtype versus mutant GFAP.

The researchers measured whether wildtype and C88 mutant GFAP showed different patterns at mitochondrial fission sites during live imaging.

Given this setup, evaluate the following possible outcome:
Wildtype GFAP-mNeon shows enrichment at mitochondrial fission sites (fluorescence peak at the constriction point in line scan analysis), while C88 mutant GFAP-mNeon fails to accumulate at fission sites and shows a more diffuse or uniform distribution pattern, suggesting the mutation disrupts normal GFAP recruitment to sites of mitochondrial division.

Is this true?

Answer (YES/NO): NO